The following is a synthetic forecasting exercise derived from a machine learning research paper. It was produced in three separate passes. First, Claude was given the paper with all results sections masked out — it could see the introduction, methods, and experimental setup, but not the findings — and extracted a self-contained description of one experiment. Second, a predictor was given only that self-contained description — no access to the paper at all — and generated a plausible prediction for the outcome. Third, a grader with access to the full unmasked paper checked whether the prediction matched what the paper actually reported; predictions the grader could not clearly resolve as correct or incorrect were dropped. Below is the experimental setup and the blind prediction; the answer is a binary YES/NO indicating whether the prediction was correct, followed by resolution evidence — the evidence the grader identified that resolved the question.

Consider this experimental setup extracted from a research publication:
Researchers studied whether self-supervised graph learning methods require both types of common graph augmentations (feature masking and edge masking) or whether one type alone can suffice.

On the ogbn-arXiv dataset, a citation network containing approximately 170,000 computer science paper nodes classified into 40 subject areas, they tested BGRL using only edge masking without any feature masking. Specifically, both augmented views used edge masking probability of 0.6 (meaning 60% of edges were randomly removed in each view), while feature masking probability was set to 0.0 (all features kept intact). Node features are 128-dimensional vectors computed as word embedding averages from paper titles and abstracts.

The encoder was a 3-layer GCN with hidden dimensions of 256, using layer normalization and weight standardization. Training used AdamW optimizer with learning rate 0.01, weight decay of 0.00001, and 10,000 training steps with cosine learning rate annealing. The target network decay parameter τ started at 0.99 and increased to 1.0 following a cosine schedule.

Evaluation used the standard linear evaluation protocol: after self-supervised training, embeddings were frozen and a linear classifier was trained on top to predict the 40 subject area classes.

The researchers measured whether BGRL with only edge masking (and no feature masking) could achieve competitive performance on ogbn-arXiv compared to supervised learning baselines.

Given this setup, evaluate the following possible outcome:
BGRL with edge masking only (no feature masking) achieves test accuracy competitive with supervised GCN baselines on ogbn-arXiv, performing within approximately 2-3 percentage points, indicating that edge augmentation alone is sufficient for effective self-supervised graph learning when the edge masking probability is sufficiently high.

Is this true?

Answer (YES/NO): YES